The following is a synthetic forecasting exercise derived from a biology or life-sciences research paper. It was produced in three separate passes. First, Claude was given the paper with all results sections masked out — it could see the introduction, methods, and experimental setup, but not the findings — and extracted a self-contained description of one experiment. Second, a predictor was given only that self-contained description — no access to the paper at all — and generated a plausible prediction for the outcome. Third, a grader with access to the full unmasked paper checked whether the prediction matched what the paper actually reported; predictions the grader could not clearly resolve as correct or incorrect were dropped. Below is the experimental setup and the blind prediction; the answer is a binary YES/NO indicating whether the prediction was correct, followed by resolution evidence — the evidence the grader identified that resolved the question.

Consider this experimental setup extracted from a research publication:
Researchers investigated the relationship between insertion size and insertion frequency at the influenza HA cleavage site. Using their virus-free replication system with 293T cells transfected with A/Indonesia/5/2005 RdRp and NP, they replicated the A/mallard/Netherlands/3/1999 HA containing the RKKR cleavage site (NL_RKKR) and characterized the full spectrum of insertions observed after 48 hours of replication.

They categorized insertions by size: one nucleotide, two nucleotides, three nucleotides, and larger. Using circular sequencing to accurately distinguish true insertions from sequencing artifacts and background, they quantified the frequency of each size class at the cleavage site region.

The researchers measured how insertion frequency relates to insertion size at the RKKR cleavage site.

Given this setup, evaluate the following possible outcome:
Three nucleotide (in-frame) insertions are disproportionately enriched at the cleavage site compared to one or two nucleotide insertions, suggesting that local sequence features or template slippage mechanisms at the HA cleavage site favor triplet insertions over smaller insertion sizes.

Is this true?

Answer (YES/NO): NO